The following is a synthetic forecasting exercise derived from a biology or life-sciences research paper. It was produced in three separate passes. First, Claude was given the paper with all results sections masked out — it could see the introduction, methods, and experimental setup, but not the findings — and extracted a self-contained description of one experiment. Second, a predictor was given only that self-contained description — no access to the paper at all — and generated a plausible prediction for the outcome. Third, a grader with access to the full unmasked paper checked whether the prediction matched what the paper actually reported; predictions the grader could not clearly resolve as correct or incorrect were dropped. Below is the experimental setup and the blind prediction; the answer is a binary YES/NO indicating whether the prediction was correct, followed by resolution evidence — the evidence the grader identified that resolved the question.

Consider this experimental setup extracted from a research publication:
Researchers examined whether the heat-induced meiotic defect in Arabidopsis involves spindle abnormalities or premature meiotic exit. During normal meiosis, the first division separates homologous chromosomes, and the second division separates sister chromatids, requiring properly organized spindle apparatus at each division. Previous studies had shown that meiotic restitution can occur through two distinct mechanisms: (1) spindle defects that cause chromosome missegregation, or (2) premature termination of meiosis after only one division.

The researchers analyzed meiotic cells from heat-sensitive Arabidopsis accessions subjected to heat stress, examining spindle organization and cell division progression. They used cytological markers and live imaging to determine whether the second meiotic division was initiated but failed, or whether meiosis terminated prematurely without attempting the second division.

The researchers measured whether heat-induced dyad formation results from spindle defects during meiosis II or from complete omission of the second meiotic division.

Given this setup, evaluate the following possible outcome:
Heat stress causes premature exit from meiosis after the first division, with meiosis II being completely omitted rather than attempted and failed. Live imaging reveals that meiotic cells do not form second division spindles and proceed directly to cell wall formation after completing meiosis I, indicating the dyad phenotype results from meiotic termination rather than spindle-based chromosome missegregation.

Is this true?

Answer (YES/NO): YES